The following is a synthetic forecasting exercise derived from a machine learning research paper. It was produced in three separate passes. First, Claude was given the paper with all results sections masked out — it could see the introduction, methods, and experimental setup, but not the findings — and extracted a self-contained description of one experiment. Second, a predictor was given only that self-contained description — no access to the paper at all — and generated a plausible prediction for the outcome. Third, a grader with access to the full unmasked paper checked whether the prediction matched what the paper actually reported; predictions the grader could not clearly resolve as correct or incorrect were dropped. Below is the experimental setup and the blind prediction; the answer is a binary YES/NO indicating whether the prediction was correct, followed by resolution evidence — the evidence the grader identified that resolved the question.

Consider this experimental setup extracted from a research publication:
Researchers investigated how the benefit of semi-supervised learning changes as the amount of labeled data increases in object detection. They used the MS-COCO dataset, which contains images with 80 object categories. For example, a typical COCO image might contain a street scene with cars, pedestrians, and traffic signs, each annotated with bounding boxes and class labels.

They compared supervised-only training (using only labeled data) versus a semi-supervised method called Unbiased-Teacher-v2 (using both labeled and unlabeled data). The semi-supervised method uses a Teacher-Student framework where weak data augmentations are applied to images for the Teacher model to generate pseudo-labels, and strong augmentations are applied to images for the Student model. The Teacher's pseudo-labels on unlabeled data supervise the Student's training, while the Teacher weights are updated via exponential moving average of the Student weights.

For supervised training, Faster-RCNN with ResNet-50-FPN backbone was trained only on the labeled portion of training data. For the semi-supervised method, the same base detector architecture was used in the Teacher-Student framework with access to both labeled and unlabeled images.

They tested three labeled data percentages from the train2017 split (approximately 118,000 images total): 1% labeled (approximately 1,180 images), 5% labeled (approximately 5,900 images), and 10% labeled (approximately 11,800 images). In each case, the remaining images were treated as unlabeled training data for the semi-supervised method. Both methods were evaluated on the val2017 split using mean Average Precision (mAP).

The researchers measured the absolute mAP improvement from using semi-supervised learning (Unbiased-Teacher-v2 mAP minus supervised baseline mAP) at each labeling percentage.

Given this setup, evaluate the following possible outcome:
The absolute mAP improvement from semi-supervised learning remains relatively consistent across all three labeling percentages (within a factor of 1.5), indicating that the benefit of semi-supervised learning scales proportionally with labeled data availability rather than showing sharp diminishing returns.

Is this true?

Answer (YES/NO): NO